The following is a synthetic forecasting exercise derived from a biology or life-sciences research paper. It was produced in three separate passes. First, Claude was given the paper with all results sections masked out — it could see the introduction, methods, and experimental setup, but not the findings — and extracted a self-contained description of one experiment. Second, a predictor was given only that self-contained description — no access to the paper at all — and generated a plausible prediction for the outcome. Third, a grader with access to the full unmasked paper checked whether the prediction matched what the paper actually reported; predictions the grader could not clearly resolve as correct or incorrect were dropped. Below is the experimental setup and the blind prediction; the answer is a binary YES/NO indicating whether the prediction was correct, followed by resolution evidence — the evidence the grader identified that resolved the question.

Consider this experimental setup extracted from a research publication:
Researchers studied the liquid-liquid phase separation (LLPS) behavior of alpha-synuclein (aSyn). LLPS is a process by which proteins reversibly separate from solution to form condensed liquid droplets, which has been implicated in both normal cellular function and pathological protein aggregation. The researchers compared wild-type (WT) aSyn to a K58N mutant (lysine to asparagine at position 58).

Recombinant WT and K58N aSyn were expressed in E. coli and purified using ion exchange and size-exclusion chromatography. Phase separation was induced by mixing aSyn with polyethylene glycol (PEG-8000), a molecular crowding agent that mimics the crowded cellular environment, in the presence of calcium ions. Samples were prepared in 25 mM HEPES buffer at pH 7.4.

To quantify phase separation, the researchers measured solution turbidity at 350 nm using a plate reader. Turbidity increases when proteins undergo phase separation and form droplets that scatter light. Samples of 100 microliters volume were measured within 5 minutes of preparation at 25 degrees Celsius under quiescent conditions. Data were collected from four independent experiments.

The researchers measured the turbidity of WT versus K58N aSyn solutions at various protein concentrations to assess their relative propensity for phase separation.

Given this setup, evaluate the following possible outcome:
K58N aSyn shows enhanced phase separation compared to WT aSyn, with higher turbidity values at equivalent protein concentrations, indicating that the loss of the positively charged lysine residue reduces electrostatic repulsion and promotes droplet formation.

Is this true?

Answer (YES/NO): NO